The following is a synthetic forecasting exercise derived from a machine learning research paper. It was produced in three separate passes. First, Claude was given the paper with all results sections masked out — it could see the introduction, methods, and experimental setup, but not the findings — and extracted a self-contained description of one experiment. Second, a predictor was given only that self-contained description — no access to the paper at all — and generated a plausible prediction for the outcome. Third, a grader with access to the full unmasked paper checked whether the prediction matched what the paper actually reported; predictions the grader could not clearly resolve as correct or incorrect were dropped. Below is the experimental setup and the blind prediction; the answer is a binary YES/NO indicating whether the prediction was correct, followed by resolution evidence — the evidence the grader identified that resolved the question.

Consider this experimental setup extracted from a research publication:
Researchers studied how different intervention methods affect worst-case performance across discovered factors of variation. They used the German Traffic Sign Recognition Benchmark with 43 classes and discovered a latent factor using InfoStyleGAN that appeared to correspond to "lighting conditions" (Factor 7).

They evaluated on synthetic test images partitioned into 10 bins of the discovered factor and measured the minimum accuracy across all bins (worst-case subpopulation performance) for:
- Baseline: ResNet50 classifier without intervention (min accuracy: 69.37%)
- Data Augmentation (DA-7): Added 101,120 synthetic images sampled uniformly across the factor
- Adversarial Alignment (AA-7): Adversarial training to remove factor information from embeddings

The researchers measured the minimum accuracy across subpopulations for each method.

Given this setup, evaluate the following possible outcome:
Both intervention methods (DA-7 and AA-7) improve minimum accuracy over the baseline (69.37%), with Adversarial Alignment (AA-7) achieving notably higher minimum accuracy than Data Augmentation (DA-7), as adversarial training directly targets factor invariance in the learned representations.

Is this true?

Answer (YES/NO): NO